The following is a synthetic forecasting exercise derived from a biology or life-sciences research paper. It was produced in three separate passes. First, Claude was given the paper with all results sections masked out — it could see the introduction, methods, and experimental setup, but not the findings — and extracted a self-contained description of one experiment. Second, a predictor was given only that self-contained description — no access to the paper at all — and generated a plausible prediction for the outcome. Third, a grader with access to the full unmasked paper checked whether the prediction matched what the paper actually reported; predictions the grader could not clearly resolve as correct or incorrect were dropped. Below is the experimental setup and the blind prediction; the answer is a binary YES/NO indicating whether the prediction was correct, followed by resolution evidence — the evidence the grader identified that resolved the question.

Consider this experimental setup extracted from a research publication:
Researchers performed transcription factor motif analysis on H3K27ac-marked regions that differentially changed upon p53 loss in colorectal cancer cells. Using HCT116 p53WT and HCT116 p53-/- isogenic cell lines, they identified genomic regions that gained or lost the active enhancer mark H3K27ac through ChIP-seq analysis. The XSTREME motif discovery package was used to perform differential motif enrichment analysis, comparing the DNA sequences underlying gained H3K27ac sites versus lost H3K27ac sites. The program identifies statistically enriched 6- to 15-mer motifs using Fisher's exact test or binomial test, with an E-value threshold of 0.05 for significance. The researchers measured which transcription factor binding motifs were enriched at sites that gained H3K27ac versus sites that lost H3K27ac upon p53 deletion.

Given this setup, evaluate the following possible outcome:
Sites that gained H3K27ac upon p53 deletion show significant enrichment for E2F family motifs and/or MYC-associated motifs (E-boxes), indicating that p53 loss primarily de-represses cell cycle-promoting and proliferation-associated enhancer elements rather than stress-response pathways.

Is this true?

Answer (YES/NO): YES